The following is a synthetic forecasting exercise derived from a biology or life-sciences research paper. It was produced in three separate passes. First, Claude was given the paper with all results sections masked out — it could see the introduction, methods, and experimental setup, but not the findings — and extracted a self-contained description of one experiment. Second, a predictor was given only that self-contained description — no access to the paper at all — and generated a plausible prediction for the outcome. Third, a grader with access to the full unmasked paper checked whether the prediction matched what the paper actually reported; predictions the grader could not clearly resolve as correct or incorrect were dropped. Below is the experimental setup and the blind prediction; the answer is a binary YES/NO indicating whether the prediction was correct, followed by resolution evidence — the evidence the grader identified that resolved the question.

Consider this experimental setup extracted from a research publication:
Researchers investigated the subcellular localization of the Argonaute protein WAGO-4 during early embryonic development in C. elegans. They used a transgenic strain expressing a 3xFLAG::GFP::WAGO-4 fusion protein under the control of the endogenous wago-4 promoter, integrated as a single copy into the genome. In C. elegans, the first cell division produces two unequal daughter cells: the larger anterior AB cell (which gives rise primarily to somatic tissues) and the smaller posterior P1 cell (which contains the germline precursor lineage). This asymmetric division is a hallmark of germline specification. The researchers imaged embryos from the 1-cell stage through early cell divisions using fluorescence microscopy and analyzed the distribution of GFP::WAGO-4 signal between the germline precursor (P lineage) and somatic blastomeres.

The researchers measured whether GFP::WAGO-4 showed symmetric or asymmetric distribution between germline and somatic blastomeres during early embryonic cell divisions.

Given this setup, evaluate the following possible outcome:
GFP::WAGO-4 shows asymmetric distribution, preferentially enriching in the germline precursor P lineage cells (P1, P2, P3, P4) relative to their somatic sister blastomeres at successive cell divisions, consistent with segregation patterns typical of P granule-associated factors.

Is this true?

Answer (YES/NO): YES